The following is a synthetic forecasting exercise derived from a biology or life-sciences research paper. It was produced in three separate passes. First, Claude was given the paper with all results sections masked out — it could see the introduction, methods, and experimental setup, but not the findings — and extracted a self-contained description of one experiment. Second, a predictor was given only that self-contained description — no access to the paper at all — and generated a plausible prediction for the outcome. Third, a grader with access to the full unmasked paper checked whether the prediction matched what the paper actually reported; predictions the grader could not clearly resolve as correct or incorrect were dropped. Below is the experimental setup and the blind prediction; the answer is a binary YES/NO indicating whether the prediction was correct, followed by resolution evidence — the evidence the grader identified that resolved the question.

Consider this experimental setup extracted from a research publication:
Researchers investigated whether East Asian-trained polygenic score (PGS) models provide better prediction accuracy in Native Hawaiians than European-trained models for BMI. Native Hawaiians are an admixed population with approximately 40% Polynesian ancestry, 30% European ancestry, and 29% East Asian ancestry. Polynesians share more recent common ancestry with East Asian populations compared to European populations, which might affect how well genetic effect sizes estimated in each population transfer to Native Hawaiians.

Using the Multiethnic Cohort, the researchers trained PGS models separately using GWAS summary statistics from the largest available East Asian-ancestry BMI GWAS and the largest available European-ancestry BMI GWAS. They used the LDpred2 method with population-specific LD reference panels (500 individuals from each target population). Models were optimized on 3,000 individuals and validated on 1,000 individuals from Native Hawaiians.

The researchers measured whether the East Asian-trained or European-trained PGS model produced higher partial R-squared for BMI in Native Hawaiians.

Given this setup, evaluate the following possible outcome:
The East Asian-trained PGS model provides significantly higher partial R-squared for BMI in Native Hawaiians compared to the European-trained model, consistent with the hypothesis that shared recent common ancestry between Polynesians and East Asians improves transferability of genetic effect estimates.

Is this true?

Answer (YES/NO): NO